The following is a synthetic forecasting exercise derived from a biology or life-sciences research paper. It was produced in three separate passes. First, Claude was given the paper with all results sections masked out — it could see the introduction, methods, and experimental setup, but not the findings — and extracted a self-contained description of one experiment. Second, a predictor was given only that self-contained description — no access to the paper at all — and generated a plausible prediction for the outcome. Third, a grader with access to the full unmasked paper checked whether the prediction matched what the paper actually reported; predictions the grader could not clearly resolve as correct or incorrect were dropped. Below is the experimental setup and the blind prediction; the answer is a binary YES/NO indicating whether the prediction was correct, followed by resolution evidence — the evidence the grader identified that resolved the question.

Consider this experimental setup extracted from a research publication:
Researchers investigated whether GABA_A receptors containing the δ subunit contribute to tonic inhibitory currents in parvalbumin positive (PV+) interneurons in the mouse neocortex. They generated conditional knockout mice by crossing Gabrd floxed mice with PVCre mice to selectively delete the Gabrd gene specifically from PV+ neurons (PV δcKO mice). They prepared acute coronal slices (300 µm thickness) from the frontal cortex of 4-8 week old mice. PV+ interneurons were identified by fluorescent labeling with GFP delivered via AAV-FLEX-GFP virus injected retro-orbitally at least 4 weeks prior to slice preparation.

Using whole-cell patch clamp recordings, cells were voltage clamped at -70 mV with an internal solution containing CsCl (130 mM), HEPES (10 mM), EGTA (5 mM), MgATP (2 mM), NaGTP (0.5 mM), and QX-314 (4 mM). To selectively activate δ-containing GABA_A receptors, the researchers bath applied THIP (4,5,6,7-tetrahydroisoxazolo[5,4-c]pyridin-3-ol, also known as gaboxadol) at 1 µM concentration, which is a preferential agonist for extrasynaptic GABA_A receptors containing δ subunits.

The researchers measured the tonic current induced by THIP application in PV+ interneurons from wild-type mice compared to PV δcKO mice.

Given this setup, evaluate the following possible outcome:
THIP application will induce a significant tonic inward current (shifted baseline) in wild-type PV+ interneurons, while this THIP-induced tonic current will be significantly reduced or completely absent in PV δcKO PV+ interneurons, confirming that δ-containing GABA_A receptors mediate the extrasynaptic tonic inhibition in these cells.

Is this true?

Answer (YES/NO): YES